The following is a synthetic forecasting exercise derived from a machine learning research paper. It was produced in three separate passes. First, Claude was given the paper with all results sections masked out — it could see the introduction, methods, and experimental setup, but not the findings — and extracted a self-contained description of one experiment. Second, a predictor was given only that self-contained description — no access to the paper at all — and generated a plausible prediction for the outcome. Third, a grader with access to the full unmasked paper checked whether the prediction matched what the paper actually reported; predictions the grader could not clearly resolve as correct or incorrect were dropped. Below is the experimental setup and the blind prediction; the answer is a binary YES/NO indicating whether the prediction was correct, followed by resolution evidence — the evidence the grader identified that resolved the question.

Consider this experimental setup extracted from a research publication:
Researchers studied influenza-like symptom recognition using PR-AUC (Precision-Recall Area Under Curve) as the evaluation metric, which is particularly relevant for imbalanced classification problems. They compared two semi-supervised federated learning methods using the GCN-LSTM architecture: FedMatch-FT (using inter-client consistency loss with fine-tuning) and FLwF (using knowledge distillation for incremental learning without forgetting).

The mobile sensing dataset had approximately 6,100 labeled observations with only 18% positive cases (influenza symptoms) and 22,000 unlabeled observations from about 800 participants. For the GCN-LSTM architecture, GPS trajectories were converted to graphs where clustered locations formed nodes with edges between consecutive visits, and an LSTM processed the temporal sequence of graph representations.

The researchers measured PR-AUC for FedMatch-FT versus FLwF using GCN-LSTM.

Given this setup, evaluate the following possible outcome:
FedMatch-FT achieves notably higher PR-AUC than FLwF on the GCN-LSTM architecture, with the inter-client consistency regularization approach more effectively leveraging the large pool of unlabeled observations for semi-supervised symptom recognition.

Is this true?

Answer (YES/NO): NO